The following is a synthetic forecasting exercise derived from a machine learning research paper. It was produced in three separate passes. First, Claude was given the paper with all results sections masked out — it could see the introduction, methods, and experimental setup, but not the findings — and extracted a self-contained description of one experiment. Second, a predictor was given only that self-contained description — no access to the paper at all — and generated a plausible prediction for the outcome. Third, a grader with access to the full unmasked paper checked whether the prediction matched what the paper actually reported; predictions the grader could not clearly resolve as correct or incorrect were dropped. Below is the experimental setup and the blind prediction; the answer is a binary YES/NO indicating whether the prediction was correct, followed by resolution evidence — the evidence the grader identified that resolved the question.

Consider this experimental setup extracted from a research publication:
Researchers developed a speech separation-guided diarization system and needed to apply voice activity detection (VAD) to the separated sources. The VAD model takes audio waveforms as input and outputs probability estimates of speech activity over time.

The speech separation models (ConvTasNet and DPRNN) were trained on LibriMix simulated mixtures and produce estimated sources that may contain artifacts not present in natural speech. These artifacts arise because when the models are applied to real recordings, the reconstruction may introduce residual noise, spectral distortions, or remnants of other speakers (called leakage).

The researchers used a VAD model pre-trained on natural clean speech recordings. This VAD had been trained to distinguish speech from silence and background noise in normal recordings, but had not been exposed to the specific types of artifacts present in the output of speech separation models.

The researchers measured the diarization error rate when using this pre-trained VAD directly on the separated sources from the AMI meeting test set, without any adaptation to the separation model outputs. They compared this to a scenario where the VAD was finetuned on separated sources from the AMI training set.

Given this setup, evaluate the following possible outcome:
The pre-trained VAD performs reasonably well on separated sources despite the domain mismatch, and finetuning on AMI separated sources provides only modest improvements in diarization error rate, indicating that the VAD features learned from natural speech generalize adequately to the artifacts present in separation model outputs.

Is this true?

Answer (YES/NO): NO